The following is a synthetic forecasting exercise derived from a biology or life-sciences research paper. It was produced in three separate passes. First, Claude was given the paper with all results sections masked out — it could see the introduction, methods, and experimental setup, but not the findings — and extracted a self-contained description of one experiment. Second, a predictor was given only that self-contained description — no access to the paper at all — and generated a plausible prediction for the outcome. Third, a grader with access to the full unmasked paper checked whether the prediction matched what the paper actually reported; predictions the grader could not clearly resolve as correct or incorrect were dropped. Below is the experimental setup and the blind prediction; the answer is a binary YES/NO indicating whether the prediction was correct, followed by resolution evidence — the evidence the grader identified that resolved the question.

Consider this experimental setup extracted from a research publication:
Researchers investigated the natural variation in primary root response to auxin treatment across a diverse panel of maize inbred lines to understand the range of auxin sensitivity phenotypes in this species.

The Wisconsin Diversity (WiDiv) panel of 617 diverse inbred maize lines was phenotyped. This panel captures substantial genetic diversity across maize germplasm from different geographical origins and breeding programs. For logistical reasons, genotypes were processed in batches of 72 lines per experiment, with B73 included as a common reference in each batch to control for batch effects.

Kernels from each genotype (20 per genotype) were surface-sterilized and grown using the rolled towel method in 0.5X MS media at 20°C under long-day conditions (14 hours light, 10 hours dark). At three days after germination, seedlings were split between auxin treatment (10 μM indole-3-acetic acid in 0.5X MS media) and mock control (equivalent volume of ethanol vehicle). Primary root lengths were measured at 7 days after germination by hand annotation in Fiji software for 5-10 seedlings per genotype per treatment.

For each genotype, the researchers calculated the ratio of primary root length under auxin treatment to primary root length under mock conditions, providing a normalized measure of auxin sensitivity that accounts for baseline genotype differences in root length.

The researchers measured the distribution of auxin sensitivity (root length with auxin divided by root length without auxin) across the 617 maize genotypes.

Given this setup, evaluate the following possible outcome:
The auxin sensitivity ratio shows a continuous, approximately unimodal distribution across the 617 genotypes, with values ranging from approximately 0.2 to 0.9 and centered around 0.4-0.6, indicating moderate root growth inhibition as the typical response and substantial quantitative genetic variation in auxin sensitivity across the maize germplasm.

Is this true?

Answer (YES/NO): NO